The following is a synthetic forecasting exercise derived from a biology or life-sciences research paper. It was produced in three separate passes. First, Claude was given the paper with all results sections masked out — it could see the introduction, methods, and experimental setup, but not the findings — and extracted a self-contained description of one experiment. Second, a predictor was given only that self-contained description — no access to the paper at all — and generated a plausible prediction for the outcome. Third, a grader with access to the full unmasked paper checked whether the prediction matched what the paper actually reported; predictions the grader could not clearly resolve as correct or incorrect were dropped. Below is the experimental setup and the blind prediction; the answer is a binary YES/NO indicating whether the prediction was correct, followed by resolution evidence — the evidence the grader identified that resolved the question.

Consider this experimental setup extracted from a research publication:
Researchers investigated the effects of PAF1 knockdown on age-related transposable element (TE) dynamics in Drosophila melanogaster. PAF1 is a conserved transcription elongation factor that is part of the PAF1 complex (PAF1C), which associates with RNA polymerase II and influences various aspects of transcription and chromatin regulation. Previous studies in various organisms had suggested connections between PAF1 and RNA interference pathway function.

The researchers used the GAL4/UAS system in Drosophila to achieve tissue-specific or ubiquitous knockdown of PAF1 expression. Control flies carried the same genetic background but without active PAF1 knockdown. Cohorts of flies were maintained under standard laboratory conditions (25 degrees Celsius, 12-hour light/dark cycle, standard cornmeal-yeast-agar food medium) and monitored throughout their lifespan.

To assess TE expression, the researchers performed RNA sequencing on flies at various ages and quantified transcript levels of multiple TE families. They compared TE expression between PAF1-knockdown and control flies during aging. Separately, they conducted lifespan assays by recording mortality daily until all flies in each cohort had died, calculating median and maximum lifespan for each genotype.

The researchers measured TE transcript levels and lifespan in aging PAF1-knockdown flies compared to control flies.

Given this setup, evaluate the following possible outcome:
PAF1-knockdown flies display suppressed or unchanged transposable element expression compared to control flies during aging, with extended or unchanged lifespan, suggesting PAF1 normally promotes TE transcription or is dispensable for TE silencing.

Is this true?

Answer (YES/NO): YES